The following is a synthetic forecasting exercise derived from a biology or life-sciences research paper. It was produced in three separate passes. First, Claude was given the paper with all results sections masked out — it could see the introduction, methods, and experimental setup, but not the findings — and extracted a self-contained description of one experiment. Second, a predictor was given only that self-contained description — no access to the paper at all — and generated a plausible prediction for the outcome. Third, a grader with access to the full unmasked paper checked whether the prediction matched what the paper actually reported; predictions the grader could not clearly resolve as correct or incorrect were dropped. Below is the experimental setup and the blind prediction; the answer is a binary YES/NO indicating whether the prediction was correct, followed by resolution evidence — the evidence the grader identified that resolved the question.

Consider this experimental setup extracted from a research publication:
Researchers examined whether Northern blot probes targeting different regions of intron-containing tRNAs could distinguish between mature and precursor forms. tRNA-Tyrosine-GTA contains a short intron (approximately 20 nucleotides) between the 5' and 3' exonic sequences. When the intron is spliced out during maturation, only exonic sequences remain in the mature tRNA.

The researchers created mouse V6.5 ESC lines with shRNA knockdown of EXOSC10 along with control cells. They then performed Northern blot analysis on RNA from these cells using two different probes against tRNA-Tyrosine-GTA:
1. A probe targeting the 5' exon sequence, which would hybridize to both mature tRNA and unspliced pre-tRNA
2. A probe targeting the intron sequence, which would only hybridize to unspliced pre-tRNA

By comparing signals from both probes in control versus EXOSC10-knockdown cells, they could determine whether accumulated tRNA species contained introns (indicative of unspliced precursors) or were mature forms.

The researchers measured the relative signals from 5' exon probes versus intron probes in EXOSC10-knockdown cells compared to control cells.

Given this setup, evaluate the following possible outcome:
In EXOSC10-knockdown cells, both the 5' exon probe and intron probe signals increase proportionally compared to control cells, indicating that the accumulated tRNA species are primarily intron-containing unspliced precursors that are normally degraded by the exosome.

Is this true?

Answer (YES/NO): YES